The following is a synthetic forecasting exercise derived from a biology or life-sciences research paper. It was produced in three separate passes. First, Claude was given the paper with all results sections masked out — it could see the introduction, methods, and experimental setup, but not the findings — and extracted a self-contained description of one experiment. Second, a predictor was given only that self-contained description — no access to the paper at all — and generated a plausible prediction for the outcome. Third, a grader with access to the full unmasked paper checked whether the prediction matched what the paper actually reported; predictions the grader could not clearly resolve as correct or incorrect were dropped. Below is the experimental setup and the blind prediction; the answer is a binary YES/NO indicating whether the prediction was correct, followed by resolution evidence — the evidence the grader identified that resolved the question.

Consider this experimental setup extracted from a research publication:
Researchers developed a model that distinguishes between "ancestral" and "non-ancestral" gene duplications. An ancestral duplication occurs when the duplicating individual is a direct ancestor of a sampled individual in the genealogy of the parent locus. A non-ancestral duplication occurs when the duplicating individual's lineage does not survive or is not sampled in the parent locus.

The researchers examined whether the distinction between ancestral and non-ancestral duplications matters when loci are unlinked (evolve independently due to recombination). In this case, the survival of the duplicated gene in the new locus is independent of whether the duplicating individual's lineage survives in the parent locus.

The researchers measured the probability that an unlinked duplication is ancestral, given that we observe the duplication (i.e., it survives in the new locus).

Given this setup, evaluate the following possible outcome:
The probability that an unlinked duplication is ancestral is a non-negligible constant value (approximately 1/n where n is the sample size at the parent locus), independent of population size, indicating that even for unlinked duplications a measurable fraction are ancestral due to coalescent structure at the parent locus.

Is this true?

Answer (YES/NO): NO